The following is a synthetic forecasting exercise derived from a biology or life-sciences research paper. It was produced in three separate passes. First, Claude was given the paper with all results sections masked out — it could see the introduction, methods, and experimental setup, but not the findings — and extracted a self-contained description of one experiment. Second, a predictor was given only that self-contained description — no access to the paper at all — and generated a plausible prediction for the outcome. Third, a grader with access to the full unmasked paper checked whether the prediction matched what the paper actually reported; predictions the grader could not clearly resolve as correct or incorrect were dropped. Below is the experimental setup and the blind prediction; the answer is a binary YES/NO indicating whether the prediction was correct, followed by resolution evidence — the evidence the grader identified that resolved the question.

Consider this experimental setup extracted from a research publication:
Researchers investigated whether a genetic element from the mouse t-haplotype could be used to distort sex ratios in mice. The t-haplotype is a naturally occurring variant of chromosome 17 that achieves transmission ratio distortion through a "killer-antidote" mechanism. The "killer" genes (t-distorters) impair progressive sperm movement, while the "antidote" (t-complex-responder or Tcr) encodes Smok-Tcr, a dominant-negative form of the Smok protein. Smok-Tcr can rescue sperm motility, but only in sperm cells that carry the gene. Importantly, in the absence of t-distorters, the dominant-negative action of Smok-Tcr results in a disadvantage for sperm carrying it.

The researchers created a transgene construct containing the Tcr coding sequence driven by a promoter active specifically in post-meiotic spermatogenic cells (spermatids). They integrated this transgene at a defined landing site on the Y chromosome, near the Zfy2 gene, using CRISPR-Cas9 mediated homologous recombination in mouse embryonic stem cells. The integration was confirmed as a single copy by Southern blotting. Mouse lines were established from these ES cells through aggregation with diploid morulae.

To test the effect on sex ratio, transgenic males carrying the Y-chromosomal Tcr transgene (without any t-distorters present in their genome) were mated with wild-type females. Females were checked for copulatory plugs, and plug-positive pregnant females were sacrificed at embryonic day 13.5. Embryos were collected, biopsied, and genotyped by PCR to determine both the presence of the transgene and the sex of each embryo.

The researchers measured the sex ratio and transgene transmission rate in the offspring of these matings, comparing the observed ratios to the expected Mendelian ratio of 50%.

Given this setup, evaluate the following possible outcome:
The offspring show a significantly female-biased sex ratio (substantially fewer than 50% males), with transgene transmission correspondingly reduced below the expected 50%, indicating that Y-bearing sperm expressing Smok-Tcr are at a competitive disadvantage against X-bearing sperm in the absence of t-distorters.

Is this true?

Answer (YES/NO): YES